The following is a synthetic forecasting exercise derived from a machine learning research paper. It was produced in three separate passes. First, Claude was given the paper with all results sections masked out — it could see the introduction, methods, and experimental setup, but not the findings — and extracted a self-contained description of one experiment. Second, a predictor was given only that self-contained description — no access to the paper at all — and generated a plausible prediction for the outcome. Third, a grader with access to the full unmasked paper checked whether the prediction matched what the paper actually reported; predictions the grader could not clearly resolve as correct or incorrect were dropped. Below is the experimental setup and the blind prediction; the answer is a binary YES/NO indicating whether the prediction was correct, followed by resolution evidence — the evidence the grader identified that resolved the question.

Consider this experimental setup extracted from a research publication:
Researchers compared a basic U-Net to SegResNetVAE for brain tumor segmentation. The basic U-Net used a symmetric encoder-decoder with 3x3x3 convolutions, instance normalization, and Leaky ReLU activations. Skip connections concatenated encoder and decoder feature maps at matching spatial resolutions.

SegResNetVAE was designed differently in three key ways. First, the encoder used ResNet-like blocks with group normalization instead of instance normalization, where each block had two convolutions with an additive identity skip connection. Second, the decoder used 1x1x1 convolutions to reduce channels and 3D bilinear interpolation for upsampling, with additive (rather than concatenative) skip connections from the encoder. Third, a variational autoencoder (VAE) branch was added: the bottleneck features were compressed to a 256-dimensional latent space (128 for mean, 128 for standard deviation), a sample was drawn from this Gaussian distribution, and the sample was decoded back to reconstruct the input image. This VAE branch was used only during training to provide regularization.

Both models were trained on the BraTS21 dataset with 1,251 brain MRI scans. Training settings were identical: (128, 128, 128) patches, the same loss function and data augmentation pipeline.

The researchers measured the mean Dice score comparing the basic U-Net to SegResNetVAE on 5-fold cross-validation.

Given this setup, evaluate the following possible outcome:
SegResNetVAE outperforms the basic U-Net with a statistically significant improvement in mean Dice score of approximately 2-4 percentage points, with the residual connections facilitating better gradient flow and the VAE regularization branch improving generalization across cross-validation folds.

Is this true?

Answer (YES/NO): NO